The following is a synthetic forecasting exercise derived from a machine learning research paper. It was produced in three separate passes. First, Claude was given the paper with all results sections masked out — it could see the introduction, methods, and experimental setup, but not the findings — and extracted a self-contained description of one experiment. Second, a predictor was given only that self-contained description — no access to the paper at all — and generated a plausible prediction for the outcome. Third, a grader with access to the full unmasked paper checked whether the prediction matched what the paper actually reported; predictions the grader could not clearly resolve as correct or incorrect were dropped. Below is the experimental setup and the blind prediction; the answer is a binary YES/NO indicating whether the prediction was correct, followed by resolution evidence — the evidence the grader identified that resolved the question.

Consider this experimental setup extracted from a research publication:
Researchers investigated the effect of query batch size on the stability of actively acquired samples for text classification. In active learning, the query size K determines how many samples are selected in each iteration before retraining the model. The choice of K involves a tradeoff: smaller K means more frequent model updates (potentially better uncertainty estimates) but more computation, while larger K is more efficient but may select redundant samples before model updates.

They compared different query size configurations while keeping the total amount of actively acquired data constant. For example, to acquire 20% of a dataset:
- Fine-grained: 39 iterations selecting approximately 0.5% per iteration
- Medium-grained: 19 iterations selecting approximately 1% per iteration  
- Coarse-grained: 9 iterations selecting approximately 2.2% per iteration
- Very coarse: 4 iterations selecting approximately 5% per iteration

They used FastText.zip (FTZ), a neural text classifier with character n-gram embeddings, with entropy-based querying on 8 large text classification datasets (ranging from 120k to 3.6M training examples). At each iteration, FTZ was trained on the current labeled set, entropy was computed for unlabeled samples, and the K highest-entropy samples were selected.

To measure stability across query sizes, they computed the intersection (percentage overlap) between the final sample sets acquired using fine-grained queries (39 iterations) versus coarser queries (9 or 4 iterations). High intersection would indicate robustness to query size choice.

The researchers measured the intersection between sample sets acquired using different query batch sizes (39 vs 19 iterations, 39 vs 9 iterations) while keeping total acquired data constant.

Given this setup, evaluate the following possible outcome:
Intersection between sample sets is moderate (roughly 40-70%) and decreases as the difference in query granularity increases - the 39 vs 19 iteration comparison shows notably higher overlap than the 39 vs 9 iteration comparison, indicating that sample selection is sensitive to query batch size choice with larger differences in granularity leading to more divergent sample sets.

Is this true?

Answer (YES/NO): NO